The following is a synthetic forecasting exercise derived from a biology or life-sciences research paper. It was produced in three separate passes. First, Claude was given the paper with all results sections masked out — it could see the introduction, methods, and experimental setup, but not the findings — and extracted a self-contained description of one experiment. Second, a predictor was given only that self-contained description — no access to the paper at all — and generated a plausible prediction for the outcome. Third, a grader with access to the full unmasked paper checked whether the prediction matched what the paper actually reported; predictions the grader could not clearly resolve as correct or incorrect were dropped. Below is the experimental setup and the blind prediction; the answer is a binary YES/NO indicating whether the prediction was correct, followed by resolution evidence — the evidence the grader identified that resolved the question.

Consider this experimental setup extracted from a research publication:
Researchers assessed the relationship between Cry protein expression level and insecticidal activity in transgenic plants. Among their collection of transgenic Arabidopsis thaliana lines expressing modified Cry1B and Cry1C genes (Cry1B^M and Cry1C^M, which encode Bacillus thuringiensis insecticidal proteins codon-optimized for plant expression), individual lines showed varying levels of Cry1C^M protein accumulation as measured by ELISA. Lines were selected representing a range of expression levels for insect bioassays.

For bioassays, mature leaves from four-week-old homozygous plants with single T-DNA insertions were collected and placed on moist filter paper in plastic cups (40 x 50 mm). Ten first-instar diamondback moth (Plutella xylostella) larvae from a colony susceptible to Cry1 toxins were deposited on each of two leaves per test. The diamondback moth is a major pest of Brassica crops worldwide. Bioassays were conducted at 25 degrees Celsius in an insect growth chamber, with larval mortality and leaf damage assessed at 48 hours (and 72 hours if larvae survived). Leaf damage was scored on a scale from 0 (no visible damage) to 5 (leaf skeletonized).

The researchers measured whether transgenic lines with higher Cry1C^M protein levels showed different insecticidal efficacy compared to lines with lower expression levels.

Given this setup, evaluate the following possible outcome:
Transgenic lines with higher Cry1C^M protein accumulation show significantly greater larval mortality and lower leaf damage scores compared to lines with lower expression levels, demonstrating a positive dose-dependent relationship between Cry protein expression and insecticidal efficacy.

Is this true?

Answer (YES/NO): NO